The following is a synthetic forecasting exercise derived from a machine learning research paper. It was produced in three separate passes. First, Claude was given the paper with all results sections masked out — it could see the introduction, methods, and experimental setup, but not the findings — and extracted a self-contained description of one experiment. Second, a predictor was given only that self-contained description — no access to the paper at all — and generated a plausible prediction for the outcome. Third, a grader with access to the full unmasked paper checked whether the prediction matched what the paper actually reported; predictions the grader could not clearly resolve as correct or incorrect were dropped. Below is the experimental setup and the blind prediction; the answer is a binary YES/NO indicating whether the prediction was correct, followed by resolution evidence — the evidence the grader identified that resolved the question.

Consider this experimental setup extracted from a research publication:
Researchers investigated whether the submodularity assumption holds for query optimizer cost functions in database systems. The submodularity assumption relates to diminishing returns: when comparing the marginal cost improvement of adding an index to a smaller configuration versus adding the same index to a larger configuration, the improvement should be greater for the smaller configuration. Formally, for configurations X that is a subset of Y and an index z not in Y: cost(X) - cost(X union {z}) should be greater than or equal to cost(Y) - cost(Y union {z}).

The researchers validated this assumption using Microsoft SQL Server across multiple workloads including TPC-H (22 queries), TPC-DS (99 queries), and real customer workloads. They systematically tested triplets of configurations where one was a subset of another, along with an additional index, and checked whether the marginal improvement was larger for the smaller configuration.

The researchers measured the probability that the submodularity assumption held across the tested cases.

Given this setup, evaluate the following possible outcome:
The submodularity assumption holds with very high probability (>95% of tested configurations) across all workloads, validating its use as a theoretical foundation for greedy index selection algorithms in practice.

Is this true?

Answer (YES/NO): NO